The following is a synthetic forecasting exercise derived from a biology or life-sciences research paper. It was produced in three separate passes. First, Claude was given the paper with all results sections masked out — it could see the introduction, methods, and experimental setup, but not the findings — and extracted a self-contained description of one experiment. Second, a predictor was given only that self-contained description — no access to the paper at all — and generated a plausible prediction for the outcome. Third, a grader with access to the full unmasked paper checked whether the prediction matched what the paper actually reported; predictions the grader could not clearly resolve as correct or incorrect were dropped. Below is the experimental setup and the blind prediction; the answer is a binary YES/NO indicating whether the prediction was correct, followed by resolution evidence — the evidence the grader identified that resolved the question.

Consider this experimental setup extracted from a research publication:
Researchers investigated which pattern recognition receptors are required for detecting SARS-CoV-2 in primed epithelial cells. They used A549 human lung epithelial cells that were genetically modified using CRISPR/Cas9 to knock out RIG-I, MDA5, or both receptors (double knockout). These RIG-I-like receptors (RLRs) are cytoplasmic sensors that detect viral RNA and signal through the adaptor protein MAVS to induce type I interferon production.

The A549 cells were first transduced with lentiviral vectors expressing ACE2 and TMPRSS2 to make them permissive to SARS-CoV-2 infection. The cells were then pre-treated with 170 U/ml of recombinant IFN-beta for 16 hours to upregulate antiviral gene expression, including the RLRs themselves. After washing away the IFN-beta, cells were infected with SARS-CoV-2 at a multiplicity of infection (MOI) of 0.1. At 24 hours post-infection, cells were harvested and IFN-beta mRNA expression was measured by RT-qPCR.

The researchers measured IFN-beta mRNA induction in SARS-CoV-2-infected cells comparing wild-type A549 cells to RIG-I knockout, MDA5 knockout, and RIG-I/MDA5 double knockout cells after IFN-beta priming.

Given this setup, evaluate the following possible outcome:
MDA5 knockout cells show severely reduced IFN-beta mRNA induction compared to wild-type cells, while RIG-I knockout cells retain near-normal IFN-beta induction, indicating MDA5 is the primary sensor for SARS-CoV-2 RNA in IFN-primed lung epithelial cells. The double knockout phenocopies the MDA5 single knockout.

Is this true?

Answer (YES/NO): NO